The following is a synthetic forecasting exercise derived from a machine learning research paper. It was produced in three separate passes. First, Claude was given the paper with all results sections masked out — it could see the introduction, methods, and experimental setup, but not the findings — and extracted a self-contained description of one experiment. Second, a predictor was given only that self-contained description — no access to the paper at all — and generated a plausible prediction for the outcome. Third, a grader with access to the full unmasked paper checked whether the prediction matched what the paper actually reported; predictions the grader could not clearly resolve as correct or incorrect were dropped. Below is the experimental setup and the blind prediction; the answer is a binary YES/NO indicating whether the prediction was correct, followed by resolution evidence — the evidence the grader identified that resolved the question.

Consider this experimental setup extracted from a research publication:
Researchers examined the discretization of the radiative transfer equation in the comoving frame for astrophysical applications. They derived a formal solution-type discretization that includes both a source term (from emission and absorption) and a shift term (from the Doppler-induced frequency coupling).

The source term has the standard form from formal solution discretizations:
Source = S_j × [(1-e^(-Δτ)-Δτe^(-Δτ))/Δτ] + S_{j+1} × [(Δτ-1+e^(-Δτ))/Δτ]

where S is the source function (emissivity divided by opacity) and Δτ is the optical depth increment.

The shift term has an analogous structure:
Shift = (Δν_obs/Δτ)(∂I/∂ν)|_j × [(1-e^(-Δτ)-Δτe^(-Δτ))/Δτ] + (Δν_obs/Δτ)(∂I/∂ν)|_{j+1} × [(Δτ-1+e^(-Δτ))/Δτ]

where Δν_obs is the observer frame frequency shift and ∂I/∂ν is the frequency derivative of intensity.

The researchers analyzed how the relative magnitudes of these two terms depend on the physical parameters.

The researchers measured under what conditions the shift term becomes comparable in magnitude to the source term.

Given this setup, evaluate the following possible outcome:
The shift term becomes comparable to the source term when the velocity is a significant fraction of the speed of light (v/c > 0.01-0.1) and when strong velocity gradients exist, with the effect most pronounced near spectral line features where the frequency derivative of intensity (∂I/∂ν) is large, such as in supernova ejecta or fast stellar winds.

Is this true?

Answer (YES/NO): NO